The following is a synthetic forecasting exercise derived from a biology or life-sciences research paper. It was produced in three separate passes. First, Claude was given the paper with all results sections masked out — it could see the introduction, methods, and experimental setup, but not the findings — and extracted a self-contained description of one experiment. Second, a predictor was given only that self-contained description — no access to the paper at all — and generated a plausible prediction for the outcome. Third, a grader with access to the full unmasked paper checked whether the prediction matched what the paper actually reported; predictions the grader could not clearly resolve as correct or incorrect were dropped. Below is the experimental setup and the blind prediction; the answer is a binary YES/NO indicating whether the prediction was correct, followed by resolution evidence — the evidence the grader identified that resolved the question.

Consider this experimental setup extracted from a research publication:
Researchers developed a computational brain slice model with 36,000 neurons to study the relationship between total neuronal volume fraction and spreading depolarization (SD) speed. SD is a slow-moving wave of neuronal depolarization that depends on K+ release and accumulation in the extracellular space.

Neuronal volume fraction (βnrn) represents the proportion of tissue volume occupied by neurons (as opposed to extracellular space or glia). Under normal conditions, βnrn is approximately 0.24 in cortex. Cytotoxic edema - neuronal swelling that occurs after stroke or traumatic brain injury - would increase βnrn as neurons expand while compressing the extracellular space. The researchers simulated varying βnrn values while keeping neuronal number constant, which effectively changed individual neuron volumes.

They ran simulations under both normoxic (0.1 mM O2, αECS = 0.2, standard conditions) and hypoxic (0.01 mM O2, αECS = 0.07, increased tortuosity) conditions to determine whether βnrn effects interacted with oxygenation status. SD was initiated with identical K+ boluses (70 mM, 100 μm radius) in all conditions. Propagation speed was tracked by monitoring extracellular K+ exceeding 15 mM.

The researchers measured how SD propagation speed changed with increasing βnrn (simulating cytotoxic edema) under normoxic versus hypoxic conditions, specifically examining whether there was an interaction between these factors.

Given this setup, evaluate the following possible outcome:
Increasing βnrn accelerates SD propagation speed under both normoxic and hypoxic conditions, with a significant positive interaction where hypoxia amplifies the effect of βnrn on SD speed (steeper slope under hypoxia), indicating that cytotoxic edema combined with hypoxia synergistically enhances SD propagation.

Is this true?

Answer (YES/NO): YES